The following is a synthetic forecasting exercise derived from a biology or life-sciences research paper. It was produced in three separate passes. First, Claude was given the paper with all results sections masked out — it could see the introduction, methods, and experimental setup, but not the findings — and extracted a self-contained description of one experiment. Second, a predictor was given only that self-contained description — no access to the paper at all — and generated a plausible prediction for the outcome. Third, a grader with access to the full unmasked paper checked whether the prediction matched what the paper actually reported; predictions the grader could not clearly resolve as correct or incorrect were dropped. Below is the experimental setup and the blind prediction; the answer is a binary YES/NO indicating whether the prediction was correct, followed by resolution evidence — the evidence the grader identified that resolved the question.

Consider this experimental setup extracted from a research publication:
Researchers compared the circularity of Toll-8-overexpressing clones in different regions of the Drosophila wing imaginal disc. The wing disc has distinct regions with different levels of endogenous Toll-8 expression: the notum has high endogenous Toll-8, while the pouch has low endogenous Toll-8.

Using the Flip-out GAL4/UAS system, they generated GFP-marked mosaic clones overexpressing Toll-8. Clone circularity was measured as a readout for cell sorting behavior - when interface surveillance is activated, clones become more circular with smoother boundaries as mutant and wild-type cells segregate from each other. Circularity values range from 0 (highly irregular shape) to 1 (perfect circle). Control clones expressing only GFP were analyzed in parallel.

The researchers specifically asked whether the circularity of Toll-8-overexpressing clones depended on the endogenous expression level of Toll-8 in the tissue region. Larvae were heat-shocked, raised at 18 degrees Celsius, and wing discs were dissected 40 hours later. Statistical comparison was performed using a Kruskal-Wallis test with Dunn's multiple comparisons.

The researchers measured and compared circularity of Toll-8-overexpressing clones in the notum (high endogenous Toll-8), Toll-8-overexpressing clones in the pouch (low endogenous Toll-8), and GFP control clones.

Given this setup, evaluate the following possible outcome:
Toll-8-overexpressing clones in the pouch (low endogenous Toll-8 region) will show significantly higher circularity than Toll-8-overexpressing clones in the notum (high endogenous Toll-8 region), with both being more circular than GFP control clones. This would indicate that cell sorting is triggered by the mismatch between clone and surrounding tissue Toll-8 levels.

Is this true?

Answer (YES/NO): NO